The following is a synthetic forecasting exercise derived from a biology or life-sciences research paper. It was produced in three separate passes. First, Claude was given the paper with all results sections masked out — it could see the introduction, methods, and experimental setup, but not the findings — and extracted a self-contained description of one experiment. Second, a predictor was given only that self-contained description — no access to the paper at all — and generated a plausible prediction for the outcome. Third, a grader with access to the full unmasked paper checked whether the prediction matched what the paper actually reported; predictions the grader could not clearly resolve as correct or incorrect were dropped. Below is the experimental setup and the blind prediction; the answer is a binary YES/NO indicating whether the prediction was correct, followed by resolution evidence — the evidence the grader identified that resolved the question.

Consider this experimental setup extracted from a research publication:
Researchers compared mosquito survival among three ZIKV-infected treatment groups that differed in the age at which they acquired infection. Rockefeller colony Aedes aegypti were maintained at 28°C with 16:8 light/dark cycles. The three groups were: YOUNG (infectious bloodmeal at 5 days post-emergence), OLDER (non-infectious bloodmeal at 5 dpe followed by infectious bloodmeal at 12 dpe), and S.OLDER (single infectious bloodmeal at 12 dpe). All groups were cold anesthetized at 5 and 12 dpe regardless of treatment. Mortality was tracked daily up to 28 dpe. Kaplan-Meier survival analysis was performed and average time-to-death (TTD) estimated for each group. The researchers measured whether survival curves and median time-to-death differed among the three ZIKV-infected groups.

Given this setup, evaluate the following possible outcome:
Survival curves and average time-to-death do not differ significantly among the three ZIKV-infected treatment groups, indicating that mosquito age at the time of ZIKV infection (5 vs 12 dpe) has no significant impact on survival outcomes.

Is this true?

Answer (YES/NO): NO